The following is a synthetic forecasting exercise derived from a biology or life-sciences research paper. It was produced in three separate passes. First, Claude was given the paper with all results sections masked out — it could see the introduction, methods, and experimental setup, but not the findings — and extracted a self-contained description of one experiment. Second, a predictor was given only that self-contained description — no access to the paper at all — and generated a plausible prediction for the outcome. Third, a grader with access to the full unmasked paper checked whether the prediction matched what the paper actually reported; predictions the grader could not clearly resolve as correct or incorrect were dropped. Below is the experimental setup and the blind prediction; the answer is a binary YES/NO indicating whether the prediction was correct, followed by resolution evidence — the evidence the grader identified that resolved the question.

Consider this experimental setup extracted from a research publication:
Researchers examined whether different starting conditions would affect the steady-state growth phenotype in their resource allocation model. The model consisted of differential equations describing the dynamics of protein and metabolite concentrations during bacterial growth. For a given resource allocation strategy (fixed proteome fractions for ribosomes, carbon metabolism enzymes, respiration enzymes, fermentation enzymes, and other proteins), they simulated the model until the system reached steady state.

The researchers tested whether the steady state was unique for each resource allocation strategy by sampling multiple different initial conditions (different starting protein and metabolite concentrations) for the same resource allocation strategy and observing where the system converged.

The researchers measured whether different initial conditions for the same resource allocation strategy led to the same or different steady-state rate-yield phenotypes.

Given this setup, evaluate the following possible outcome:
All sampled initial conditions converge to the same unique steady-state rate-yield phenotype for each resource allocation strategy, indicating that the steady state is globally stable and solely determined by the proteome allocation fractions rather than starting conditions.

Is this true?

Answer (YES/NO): YES